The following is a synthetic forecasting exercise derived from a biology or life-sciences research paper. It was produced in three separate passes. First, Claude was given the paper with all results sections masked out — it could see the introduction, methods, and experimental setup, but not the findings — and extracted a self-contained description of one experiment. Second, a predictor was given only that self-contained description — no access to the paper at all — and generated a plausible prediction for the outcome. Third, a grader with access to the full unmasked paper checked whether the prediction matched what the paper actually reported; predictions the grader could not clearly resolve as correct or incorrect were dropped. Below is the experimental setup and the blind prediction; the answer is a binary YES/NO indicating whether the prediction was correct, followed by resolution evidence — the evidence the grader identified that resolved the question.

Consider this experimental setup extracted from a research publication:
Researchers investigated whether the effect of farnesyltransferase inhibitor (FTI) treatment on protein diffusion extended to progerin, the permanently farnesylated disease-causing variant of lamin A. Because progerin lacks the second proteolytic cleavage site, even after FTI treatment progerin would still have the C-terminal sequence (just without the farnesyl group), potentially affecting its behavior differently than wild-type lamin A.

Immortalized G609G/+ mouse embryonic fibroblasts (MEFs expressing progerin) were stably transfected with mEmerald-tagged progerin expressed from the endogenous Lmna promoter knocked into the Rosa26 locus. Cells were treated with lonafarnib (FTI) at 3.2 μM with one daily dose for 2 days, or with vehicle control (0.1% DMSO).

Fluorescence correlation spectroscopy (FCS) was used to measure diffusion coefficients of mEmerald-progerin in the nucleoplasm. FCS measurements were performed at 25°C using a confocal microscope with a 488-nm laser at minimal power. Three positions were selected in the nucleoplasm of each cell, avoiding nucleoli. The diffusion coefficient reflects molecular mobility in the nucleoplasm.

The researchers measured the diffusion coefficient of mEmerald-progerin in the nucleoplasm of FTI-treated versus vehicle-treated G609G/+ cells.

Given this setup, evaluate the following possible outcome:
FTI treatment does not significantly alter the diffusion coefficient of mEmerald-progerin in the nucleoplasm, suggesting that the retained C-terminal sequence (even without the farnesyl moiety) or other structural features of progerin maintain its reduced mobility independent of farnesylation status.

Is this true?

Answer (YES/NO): NO